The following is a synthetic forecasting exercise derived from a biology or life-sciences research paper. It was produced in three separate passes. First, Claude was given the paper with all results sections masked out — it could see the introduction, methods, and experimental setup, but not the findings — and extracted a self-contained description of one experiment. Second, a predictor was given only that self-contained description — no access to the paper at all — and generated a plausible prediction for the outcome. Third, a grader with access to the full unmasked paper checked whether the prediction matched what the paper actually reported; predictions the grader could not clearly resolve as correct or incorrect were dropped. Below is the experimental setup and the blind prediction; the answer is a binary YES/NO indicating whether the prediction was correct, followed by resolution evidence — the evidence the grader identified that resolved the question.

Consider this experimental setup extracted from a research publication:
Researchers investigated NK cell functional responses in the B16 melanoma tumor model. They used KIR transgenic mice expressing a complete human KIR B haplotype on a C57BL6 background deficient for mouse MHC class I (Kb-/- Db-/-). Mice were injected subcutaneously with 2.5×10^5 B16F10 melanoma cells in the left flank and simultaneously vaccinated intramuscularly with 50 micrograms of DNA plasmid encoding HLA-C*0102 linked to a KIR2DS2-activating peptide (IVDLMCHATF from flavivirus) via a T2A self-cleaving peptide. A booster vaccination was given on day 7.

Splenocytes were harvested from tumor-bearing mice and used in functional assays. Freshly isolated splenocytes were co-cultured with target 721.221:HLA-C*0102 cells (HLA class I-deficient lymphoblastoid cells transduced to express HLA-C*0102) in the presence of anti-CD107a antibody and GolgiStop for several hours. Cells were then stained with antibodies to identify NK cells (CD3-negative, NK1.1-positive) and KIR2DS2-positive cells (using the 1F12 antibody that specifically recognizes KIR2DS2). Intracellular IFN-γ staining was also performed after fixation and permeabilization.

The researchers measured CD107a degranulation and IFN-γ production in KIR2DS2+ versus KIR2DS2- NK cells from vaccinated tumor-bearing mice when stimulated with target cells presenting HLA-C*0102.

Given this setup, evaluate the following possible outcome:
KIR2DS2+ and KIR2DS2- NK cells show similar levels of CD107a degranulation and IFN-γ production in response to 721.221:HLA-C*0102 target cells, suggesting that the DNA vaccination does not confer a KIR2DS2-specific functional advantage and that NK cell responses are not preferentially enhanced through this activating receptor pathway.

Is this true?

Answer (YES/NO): NO